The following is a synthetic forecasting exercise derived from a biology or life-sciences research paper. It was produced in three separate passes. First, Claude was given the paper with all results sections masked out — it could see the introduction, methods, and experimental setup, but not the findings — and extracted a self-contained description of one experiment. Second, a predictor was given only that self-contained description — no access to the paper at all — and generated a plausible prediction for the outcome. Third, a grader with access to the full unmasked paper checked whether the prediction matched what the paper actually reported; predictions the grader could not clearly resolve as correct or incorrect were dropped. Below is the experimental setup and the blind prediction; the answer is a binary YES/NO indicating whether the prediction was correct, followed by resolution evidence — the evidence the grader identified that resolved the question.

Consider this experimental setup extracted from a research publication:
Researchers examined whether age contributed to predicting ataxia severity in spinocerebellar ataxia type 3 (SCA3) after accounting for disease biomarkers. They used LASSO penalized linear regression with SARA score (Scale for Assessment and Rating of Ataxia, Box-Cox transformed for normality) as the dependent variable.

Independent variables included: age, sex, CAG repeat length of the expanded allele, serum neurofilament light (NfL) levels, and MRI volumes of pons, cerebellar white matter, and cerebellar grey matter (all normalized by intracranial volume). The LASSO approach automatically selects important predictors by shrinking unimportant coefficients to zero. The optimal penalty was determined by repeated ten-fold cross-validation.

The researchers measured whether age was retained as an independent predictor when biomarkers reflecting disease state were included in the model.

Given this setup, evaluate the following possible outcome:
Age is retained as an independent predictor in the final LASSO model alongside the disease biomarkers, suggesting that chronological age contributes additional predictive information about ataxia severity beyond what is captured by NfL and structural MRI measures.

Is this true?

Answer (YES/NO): YES